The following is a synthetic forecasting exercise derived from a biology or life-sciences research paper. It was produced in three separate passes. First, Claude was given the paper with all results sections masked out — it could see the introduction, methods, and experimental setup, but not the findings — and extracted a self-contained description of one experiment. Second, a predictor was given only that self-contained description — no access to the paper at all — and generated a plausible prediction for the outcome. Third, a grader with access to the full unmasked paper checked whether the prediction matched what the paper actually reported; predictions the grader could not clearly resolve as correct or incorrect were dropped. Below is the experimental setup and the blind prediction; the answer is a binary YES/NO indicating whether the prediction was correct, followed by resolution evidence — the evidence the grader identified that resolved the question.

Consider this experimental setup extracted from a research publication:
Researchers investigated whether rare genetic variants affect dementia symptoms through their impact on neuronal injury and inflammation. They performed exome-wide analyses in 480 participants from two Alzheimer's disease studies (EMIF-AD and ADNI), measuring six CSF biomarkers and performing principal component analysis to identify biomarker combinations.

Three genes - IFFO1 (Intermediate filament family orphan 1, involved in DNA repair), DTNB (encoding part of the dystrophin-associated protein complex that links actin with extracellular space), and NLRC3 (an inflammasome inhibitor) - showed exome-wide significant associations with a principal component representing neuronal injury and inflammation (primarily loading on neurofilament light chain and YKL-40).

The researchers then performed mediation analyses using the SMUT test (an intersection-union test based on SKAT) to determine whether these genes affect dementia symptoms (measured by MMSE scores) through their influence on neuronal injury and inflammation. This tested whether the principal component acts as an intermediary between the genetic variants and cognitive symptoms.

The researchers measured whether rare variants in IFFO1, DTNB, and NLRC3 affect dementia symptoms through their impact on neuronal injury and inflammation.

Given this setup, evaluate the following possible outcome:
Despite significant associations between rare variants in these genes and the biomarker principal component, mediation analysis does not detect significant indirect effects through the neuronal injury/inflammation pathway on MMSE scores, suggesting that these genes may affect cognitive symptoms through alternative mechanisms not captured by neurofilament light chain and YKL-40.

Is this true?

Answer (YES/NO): NO